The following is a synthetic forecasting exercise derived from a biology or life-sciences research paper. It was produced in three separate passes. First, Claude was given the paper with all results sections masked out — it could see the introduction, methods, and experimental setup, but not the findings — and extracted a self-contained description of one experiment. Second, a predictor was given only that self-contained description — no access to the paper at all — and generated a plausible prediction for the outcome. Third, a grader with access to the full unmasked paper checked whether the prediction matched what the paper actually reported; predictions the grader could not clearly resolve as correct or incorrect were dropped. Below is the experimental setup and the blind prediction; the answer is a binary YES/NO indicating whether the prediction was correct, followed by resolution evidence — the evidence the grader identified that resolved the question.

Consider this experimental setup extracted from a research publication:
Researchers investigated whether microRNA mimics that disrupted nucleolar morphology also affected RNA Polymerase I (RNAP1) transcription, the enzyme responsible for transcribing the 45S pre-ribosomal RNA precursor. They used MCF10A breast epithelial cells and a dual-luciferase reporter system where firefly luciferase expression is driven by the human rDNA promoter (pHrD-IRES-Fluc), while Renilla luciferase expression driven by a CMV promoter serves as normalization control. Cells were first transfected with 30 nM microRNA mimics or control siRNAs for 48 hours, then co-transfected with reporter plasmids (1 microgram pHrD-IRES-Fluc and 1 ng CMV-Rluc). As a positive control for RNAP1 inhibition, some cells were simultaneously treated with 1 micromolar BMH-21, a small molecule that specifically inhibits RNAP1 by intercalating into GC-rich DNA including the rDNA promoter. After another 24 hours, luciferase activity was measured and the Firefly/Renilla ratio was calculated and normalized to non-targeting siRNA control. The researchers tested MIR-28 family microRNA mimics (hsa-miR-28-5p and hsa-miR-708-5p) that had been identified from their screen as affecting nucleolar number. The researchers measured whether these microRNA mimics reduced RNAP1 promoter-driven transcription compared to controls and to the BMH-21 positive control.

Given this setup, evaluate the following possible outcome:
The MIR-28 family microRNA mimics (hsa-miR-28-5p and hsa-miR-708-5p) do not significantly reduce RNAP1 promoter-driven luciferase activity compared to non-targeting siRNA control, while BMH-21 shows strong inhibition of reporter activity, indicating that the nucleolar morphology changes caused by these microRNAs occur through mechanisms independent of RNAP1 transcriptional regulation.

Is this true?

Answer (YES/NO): YES